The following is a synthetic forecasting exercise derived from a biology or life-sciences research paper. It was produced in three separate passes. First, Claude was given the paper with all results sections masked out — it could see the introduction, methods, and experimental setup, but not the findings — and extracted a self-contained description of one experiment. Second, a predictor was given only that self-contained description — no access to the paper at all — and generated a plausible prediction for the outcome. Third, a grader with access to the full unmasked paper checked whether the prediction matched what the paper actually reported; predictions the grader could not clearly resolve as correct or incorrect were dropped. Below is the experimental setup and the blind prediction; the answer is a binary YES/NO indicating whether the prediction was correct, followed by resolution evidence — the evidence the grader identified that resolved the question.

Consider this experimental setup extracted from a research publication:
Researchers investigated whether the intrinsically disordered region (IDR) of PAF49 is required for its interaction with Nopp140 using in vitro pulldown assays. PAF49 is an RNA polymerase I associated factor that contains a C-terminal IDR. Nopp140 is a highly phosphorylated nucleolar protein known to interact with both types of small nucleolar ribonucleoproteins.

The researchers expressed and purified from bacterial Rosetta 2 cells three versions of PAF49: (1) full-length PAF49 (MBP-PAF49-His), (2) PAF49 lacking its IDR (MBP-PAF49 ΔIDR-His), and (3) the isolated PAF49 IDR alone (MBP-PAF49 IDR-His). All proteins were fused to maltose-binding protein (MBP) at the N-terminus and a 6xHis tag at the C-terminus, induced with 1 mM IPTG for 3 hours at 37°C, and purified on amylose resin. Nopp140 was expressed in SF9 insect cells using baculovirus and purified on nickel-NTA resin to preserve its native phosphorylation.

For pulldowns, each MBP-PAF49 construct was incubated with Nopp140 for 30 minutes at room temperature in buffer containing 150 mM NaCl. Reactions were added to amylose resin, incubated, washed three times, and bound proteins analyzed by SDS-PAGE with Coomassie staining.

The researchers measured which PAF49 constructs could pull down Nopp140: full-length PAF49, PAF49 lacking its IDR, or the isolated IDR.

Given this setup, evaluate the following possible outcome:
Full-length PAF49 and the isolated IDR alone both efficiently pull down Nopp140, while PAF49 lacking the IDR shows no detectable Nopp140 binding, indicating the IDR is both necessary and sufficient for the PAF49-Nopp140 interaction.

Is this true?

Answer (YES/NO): YES